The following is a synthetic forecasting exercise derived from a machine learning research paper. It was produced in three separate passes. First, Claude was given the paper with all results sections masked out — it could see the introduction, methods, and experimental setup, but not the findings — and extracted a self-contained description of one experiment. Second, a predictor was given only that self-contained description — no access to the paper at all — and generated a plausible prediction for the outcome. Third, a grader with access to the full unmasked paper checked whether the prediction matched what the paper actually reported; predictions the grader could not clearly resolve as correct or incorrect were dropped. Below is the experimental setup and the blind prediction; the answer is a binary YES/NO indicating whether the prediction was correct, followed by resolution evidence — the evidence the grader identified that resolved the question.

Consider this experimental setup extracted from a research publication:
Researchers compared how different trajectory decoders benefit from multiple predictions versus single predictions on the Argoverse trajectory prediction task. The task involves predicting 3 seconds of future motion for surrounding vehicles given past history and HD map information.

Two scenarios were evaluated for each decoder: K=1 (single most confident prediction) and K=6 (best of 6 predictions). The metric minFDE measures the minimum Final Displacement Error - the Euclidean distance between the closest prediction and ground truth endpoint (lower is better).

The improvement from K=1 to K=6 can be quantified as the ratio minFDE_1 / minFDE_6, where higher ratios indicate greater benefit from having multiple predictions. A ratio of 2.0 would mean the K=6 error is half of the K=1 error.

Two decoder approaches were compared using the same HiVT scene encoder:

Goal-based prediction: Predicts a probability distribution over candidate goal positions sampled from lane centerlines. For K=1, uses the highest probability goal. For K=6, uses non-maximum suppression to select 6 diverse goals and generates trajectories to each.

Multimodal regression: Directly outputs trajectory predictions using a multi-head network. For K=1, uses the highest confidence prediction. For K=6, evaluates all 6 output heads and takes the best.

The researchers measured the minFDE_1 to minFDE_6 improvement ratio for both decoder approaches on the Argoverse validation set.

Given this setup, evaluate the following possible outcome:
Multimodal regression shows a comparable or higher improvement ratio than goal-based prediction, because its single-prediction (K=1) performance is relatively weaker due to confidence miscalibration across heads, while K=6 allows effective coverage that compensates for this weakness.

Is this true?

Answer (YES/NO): YES